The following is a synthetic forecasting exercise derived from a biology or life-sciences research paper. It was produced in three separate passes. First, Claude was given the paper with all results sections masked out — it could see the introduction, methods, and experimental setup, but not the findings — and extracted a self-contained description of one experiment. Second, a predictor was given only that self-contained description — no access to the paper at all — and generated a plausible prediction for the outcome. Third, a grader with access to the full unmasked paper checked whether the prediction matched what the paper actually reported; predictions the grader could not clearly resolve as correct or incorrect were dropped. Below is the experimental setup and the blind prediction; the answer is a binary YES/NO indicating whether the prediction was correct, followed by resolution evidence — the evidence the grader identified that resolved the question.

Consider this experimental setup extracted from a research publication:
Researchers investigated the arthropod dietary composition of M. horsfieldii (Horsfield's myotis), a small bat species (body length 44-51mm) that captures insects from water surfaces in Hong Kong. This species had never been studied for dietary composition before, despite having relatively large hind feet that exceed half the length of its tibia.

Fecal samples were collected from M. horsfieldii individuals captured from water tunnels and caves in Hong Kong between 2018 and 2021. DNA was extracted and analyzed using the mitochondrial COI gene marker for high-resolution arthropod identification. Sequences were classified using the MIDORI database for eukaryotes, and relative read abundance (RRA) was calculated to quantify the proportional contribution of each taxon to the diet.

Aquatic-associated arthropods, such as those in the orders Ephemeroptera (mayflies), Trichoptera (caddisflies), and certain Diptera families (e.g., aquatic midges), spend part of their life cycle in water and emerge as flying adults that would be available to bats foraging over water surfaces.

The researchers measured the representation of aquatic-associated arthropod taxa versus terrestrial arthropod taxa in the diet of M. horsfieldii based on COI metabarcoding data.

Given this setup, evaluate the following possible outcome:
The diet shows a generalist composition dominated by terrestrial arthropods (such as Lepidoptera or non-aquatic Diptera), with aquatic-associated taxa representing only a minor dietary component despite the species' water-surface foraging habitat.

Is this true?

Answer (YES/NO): NO